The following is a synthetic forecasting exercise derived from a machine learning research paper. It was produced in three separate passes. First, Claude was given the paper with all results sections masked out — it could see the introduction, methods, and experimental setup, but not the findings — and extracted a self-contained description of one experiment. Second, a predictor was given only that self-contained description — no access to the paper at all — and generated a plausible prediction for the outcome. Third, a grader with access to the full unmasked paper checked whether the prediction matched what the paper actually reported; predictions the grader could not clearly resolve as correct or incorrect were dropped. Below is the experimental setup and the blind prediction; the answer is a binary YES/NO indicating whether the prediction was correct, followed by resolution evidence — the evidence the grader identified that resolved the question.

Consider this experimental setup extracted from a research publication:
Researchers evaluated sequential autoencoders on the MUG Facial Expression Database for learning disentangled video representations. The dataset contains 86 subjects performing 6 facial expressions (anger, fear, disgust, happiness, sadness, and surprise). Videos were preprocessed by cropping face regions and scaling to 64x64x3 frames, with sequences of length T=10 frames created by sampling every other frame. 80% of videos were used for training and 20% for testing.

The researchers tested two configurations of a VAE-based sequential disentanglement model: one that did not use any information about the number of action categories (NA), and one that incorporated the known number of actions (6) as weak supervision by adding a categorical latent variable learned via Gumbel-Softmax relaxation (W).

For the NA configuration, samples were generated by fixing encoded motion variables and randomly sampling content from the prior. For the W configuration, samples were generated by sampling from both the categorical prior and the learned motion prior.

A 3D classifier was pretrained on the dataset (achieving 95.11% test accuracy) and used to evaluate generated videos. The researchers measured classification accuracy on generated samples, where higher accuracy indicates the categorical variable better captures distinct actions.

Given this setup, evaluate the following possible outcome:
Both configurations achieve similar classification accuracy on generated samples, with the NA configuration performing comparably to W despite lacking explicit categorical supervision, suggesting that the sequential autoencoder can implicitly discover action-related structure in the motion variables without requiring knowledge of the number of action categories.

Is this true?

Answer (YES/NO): NO